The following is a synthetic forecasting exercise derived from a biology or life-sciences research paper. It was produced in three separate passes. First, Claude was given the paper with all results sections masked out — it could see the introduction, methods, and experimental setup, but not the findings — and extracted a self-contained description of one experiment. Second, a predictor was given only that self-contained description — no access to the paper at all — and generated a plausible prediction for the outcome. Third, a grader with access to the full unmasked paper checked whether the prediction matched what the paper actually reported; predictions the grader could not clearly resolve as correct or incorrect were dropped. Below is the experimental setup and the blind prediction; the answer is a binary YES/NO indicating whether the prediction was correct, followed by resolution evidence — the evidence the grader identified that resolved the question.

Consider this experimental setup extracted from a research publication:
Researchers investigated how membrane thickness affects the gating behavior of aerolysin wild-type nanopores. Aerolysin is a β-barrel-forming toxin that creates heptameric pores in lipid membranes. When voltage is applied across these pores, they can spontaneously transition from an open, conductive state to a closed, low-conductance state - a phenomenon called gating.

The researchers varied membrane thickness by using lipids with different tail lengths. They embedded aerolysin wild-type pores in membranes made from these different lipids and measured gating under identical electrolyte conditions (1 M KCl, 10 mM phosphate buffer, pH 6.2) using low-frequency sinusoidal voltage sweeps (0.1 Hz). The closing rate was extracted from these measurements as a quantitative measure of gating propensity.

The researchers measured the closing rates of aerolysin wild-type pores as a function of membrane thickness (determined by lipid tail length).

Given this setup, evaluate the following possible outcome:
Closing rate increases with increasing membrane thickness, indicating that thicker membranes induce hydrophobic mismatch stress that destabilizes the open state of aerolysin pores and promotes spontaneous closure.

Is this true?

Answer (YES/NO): NO